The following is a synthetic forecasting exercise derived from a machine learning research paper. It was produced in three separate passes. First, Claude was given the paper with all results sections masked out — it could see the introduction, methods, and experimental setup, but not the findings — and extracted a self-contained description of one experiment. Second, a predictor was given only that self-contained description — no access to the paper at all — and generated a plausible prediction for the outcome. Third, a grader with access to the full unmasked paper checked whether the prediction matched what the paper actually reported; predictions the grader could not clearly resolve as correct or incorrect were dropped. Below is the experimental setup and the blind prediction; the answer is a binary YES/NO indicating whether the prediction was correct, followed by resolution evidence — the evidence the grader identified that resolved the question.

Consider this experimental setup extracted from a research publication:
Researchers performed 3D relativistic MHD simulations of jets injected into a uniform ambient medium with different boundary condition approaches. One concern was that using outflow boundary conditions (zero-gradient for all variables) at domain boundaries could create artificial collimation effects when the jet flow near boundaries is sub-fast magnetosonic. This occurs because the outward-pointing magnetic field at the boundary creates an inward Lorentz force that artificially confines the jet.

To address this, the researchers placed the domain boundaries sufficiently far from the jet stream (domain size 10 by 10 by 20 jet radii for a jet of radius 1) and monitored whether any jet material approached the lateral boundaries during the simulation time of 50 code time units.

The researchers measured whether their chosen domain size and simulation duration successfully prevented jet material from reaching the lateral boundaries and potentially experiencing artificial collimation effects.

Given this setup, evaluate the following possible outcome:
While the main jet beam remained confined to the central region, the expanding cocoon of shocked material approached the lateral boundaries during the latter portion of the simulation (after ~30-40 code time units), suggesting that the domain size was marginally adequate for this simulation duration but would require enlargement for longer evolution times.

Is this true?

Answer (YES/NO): NO